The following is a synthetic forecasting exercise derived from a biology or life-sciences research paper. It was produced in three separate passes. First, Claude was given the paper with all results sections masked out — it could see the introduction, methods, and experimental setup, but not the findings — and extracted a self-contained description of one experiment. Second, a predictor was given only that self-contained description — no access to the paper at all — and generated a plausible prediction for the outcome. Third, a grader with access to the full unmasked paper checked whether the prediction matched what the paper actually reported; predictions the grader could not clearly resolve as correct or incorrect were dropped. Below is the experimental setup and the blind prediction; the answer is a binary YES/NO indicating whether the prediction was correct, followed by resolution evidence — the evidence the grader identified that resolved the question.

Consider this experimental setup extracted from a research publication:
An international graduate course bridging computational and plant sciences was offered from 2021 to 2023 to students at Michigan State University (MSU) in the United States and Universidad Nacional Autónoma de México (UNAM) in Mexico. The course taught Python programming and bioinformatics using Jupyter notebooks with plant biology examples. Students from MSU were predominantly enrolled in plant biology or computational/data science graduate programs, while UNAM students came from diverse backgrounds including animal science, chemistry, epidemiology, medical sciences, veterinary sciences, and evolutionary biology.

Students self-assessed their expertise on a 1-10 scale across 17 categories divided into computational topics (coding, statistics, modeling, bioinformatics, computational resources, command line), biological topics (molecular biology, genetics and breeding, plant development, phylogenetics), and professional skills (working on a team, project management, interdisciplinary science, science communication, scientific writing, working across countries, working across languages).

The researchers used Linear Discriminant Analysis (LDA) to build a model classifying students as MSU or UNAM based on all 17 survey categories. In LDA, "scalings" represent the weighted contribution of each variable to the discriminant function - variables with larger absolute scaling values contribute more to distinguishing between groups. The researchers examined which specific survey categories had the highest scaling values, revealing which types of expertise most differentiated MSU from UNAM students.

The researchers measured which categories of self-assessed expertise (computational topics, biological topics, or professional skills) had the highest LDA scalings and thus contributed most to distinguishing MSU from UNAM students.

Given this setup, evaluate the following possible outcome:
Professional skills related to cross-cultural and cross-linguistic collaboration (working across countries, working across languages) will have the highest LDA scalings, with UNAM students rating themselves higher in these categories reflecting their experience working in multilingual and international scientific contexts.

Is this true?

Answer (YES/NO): NO